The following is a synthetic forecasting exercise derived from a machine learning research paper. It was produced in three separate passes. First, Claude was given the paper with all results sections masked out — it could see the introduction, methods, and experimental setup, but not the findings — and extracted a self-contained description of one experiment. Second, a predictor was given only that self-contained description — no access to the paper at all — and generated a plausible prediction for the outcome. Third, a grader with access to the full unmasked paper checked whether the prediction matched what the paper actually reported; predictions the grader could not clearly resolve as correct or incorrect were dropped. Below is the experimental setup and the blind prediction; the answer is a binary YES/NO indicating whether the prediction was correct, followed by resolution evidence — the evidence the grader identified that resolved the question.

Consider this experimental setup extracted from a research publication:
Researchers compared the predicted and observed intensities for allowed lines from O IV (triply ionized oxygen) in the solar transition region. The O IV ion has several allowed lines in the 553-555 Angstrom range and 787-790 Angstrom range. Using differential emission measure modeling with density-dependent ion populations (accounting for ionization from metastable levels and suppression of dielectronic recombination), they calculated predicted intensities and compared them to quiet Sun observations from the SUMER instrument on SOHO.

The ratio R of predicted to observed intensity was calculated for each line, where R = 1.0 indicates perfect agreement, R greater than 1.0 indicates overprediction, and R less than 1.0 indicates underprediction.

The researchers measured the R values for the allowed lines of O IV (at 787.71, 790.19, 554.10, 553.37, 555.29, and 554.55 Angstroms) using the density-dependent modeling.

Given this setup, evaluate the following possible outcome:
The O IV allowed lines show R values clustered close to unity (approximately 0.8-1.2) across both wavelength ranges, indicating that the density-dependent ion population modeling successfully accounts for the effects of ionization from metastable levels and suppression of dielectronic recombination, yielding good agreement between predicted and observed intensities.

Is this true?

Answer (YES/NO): YES